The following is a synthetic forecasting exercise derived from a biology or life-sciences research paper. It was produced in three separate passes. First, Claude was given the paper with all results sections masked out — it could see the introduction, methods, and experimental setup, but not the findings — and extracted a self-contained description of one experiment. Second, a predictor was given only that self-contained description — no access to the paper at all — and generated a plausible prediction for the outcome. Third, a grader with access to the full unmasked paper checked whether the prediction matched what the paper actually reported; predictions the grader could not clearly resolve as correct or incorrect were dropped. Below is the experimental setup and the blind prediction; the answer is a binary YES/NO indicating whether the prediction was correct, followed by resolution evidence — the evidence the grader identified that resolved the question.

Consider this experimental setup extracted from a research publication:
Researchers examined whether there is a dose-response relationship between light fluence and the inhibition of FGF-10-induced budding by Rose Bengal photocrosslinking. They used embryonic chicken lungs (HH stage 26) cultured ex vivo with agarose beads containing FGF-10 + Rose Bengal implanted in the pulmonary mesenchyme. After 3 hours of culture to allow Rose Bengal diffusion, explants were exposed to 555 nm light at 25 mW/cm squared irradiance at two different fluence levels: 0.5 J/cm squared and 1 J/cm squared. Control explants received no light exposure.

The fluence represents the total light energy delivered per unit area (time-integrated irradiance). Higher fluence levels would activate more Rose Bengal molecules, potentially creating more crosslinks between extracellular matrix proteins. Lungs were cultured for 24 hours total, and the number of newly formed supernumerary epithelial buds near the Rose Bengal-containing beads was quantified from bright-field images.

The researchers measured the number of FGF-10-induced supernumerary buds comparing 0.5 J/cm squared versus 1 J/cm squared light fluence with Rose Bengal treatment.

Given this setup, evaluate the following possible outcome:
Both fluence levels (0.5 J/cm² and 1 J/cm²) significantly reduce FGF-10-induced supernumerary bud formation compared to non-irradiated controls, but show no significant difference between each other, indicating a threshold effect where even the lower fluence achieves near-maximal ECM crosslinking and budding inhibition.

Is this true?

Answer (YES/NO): NO